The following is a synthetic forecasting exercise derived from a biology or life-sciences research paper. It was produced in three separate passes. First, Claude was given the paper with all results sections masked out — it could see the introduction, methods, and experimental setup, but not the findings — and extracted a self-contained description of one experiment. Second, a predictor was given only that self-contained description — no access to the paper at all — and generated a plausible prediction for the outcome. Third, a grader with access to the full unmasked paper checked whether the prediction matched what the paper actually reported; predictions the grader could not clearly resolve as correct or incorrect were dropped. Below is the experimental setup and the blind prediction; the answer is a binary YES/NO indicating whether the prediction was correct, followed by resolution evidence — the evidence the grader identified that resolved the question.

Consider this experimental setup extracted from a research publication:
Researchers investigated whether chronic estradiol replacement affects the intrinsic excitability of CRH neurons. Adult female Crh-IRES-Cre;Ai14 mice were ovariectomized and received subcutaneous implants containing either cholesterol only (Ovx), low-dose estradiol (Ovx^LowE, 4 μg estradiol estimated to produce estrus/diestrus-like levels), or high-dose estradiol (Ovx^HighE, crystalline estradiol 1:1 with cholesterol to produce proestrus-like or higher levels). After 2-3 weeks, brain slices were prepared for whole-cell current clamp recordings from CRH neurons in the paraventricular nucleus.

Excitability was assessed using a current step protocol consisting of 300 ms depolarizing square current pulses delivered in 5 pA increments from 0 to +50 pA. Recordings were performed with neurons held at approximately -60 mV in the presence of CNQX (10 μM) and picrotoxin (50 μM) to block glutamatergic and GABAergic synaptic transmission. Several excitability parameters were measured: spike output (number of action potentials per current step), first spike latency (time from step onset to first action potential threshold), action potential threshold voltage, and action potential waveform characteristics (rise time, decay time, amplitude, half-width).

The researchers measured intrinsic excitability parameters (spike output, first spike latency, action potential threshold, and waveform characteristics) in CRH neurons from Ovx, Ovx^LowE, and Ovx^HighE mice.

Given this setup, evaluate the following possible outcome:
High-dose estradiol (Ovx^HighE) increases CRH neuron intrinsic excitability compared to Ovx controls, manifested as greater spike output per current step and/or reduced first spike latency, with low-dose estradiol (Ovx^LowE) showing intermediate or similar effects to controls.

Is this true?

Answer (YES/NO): NO